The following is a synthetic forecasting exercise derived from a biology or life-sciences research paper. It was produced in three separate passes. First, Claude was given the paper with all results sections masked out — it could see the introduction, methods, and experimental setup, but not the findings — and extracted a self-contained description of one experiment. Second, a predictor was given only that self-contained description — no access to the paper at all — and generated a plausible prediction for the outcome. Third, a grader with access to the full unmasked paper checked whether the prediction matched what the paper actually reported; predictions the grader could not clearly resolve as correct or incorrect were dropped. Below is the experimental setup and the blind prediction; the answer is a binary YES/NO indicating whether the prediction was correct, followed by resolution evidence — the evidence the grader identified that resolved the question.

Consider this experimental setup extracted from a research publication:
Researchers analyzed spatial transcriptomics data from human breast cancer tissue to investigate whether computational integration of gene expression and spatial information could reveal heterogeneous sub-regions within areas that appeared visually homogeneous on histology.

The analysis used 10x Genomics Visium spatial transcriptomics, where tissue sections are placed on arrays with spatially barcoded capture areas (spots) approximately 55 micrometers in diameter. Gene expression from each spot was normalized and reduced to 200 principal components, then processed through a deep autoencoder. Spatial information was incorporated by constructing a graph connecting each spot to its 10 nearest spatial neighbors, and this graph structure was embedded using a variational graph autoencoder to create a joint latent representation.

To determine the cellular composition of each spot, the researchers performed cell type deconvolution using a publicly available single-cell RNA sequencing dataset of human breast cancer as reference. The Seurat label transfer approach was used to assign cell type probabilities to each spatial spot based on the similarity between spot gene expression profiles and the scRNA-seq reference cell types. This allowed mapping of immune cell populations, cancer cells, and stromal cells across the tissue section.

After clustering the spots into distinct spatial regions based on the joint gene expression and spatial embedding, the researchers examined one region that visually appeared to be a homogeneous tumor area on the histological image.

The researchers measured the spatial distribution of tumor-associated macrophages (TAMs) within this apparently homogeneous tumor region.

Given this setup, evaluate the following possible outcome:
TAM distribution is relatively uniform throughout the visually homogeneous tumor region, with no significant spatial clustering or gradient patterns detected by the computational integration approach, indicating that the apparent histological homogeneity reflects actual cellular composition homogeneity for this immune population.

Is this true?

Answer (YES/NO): NO